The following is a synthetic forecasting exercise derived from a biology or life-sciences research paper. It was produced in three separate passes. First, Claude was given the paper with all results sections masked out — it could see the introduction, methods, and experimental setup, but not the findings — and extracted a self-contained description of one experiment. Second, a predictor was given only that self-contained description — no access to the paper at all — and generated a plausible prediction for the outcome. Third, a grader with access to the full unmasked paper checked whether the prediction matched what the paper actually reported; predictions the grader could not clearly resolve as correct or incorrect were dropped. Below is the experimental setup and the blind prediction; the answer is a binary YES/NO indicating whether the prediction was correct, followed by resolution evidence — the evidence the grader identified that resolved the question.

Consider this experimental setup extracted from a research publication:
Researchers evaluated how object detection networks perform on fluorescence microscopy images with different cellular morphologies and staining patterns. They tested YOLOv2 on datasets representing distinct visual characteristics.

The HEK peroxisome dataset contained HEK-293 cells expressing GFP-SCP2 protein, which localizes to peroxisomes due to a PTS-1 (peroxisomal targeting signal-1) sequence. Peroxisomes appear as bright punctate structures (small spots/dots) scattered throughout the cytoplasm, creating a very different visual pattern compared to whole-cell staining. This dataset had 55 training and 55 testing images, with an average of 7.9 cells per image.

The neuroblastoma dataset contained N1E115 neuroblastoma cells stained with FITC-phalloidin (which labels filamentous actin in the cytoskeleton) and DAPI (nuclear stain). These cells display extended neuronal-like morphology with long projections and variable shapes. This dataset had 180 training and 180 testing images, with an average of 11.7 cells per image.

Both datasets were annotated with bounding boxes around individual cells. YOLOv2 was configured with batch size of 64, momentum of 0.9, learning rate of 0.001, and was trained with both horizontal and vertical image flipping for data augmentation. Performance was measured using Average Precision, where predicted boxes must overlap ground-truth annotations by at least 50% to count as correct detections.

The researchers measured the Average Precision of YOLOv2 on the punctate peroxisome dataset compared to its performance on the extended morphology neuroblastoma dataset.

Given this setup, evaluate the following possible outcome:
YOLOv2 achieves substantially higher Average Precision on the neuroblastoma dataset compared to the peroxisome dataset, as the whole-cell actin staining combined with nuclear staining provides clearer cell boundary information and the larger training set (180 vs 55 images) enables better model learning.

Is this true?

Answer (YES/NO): YES